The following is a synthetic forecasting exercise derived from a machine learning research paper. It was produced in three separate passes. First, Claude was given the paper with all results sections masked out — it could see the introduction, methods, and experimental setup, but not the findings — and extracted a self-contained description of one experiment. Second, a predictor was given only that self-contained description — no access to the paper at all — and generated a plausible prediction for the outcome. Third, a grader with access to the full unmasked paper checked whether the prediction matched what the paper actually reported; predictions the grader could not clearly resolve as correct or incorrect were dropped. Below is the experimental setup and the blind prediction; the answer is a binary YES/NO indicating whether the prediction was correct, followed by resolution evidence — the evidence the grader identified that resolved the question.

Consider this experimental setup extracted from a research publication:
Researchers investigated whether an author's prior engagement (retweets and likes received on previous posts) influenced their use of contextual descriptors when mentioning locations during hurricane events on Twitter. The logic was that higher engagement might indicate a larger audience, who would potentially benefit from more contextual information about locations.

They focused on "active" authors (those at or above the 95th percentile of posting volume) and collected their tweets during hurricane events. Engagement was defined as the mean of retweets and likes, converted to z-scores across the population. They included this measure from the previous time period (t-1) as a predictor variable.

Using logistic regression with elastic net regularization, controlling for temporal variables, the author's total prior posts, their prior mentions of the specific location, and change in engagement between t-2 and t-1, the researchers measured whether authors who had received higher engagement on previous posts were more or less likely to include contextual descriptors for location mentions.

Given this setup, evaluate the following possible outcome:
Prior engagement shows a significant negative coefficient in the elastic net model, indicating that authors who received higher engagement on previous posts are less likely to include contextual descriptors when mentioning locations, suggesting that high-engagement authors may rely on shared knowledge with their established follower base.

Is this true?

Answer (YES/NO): NO